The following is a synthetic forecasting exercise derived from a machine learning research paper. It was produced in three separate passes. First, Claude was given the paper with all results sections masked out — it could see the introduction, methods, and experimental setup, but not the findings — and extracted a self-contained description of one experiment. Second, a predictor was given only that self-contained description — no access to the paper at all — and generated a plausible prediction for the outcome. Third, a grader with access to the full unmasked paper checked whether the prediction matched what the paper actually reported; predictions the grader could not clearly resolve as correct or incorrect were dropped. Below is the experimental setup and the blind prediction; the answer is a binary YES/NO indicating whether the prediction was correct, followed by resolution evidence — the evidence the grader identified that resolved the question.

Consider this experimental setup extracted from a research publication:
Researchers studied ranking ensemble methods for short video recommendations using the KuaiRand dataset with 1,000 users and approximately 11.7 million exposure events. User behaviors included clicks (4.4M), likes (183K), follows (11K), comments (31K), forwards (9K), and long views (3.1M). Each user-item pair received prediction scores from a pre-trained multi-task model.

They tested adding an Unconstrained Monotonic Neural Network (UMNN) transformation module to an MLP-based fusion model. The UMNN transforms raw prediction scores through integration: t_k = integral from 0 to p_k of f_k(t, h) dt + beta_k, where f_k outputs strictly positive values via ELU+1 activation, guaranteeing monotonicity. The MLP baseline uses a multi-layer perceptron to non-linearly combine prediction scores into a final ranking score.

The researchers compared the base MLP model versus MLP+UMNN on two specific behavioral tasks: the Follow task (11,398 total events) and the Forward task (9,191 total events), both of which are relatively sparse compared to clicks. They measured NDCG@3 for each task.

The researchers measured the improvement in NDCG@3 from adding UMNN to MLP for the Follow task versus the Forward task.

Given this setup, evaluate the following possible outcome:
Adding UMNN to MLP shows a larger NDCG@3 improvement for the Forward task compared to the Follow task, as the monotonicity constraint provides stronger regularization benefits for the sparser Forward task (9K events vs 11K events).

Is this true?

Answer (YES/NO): NO